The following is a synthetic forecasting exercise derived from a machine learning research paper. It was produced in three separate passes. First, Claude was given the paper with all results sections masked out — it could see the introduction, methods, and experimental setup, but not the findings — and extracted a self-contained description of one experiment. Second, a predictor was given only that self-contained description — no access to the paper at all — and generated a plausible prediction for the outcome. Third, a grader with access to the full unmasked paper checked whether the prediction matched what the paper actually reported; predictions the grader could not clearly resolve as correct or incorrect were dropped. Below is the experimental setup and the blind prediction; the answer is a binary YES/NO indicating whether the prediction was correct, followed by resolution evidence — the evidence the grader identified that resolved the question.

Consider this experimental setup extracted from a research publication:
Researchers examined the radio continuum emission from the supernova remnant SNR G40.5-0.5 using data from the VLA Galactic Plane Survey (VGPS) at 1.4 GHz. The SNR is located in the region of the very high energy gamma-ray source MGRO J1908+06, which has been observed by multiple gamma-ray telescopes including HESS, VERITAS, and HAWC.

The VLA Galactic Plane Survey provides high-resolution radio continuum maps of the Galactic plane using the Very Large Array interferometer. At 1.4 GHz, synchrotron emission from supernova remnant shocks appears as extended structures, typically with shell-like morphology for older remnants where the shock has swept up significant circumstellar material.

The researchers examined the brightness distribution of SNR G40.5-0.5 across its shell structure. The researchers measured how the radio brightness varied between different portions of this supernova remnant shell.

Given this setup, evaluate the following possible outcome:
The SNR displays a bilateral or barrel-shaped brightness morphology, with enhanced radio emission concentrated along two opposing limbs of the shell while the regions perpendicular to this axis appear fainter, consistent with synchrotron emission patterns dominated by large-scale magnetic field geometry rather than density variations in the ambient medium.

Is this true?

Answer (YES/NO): NO